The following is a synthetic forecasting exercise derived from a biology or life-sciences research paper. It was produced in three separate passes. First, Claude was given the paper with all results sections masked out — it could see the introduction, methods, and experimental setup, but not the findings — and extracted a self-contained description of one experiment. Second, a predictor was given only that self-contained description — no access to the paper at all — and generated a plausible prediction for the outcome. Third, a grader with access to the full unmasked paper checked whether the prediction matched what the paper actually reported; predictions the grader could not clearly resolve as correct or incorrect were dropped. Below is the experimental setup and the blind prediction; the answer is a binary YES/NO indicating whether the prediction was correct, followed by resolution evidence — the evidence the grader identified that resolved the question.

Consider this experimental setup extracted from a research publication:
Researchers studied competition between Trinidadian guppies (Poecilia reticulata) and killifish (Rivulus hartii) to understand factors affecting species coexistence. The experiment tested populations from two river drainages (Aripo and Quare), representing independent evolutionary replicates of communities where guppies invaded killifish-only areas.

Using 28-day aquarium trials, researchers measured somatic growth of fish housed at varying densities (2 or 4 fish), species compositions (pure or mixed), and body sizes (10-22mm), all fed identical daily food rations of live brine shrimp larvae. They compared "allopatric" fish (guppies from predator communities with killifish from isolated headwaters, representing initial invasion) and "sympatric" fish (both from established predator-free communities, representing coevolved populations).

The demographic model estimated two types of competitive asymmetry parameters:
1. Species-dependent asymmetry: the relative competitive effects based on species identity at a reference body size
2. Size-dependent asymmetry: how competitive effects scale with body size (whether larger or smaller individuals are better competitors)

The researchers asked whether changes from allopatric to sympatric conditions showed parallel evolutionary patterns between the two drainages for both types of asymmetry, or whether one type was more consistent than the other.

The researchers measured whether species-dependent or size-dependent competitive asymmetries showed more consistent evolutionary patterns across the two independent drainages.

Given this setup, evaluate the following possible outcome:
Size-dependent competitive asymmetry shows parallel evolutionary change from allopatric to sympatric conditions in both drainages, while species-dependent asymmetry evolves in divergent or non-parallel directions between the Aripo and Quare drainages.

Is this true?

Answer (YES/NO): NO